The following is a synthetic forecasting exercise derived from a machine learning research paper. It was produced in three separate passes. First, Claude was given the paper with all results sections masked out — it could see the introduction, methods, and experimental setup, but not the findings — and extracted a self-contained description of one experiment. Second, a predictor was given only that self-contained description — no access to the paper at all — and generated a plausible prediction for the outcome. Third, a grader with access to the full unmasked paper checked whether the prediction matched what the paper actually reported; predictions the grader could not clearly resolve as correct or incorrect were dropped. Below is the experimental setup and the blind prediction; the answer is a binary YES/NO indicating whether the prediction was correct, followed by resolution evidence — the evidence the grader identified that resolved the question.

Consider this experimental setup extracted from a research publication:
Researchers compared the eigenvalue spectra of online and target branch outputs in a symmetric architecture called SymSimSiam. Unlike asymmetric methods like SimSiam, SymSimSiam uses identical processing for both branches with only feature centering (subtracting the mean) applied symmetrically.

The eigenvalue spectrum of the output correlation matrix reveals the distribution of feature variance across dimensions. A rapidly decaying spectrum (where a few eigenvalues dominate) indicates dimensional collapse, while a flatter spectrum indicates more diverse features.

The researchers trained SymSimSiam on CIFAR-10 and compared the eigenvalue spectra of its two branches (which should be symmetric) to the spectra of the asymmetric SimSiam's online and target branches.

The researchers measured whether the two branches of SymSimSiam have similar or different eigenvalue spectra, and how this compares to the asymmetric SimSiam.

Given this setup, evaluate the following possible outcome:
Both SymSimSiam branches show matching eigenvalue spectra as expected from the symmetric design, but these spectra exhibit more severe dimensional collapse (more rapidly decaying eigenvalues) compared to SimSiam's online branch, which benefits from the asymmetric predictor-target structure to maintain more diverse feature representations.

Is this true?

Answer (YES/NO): NO